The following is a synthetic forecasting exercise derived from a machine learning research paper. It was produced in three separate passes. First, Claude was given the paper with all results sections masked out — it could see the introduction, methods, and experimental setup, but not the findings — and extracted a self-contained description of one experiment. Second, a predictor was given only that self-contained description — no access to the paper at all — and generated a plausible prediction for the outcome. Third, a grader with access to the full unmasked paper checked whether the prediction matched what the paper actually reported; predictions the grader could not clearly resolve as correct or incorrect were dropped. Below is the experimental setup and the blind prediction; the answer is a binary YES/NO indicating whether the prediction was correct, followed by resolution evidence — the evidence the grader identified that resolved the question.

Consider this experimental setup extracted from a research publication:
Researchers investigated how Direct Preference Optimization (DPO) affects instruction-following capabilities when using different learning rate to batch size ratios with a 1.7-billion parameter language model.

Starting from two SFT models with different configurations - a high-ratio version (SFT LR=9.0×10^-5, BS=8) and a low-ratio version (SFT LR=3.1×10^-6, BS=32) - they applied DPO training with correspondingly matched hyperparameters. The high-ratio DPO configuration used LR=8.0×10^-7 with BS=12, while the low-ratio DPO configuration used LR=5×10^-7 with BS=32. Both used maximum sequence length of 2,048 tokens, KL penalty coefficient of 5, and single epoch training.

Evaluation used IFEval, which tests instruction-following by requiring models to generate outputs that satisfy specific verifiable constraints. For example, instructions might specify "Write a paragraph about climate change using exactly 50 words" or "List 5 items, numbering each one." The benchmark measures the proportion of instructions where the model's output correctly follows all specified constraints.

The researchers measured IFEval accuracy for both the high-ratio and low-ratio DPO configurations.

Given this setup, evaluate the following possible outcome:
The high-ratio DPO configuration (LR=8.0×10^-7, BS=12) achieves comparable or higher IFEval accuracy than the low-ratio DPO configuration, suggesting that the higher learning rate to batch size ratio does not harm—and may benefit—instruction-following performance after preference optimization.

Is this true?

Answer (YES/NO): YES